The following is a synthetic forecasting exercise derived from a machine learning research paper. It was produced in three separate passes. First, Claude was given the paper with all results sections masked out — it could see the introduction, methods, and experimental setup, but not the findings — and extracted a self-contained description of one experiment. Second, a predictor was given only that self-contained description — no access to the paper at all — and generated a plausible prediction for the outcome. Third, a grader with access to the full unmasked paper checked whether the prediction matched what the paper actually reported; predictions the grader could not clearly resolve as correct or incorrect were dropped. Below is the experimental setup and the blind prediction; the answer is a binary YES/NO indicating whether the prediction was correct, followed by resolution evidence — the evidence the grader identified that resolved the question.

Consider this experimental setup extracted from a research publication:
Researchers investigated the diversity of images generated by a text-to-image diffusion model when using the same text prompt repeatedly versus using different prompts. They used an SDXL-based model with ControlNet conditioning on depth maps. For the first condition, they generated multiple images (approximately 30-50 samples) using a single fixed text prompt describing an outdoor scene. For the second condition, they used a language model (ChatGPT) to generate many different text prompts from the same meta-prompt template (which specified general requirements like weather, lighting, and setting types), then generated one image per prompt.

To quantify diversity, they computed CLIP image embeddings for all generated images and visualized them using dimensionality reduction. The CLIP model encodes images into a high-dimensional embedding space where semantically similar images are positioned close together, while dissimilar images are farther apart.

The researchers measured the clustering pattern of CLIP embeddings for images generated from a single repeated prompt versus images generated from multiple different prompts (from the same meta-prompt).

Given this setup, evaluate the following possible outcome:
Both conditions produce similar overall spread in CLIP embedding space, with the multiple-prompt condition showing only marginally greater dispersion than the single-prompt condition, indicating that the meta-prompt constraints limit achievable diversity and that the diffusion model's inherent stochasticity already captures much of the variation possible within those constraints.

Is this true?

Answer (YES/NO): NO